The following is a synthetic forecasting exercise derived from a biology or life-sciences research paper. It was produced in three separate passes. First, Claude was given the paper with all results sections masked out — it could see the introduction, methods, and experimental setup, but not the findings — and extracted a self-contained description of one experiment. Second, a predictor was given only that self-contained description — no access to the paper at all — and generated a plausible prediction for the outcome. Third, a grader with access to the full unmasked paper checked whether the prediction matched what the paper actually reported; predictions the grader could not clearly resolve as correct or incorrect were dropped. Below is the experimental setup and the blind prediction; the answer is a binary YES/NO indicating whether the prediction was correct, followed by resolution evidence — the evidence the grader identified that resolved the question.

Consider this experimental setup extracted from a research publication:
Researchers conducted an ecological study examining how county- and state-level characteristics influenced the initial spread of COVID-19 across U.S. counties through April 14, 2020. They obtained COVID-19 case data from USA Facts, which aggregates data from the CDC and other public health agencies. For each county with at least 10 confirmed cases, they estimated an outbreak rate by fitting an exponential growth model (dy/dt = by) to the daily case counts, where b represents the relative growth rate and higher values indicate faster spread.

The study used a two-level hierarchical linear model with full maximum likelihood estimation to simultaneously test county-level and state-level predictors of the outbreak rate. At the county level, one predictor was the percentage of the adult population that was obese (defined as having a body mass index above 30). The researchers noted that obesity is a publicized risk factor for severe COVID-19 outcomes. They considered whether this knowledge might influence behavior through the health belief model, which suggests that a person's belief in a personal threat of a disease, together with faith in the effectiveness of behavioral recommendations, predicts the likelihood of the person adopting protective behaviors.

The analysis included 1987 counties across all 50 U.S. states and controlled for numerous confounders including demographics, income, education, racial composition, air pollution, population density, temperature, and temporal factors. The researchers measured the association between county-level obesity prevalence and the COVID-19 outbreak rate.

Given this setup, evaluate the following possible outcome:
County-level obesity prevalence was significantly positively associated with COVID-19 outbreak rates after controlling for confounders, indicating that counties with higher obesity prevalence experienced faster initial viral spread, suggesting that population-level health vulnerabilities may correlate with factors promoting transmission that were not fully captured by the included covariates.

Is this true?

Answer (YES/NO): NO